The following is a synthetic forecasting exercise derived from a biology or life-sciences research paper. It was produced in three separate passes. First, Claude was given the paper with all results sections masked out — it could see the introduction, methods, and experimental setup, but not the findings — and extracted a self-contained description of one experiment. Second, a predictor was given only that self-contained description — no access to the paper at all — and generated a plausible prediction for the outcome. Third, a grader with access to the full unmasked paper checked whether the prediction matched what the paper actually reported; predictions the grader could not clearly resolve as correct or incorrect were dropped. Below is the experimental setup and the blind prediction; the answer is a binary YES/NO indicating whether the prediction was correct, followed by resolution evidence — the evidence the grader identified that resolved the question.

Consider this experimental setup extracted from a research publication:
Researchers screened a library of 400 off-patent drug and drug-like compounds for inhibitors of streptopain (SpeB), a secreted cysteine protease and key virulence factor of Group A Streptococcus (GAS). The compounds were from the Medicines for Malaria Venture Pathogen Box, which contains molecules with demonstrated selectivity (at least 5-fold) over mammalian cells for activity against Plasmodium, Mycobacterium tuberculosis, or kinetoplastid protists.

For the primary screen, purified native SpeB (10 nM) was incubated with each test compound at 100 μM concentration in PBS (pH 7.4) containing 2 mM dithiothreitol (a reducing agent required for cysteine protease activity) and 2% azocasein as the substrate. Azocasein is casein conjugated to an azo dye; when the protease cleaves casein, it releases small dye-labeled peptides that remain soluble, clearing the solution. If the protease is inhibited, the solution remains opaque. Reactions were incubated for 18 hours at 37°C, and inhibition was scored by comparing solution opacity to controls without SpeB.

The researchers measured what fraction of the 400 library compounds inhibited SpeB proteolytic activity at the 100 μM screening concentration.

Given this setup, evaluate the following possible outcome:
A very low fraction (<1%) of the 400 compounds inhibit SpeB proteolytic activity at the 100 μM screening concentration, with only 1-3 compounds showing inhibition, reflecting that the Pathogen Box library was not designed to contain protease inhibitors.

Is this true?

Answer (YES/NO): NO